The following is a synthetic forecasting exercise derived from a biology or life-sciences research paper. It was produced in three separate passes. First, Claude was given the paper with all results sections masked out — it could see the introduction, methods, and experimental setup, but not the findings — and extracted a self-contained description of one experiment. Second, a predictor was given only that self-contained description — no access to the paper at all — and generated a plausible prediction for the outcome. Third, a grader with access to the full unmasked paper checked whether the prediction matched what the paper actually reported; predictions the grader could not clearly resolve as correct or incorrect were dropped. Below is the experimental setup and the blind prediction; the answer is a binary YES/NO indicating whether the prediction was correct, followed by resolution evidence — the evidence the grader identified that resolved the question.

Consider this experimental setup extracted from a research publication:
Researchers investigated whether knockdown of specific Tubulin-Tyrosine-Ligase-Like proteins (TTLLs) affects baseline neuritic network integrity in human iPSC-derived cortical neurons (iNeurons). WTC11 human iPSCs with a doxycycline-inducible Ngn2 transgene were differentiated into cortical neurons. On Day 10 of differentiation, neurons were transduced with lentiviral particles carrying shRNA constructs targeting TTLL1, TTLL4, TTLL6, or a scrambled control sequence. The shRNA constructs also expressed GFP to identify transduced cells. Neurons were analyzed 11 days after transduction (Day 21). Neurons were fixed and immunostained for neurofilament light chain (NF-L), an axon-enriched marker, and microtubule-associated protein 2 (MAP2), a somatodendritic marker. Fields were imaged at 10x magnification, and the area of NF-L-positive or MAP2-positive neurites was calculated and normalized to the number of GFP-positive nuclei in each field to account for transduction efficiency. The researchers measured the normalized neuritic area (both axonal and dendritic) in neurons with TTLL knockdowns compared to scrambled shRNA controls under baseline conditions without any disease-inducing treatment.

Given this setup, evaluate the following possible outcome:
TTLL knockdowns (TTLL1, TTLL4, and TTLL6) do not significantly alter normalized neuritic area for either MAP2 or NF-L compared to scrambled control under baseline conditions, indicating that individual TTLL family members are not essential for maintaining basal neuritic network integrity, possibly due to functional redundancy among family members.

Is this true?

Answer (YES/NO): YES